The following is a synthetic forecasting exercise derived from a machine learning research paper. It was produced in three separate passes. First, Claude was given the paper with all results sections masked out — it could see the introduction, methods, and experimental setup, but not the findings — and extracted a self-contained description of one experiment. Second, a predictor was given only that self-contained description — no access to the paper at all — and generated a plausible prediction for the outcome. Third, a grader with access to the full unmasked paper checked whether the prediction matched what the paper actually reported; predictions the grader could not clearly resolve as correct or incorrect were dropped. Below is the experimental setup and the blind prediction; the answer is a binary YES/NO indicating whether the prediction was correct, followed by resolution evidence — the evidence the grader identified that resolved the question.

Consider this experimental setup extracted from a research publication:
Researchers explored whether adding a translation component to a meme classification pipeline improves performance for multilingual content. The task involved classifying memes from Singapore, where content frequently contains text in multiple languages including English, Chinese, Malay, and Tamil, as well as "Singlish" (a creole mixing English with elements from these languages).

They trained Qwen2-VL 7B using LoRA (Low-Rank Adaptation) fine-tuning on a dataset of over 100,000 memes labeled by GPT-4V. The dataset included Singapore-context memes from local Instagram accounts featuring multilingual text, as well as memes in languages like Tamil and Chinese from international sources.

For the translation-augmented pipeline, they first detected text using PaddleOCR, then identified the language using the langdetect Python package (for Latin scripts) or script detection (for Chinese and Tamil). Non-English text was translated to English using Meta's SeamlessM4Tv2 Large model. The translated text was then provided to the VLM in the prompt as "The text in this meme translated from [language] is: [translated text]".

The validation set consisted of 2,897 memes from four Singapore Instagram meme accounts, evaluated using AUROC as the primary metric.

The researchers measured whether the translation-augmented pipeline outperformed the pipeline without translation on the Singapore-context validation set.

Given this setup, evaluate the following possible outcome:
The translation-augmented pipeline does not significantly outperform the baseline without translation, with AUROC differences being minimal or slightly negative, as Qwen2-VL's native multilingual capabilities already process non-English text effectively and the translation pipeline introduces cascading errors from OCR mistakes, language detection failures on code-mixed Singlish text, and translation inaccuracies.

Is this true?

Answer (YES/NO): YES